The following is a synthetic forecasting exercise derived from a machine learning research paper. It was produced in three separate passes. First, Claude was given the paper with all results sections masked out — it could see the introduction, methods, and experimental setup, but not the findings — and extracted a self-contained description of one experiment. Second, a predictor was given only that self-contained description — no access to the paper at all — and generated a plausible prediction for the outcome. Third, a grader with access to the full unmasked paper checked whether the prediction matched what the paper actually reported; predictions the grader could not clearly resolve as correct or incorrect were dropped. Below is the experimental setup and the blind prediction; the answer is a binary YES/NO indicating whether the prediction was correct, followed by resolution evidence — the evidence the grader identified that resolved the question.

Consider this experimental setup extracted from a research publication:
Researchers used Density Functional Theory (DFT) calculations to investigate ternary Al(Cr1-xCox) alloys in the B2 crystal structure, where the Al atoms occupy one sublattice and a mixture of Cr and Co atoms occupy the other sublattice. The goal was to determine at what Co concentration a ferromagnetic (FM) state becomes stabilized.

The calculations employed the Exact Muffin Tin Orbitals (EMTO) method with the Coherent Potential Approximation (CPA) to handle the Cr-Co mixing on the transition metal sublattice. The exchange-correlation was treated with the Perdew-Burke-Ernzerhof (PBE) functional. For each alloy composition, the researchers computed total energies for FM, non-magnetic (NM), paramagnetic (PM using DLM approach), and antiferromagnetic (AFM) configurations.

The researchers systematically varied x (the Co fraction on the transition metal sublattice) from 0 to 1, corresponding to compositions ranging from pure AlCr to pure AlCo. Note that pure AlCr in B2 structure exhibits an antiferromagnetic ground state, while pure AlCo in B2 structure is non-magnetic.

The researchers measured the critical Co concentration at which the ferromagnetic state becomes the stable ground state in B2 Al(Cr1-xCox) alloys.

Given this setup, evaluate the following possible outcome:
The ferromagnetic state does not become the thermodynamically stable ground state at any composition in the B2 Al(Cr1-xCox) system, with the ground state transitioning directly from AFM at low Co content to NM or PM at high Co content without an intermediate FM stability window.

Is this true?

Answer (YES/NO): NO